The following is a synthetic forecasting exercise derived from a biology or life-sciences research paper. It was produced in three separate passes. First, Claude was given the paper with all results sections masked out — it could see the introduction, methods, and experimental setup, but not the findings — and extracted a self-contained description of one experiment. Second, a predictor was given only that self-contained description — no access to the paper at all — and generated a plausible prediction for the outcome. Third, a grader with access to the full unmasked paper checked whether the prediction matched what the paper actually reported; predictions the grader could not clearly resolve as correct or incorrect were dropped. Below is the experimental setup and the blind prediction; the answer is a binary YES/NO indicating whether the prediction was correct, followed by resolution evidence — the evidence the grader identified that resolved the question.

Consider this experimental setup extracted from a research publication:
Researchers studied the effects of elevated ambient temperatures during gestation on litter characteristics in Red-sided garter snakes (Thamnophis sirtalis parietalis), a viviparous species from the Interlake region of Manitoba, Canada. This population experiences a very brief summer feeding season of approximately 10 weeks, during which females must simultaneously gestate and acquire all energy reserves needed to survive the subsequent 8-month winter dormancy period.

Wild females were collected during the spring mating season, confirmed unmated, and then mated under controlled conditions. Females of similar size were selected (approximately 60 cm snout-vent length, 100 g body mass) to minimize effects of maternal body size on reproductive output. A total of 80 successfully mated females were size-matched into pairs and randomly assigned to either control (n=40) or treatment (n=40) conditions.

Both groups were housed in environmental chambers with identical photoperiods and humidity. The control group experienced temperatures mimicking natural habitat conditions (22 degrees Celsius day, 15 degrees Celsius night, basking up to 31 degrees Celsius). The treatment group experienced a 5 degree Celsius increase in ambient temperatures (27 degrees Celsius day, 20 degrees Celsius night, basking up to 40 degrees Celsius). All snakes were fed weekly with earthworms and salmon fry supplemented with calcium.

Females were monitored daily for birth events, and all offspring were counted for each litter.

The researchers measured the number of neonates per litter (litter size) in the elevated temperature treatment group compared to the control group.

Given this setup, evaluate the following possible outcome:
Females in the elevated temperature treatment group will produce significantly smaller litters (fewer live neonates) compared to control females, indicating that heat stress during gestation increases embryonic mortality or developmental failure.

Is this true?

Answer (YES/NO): NO